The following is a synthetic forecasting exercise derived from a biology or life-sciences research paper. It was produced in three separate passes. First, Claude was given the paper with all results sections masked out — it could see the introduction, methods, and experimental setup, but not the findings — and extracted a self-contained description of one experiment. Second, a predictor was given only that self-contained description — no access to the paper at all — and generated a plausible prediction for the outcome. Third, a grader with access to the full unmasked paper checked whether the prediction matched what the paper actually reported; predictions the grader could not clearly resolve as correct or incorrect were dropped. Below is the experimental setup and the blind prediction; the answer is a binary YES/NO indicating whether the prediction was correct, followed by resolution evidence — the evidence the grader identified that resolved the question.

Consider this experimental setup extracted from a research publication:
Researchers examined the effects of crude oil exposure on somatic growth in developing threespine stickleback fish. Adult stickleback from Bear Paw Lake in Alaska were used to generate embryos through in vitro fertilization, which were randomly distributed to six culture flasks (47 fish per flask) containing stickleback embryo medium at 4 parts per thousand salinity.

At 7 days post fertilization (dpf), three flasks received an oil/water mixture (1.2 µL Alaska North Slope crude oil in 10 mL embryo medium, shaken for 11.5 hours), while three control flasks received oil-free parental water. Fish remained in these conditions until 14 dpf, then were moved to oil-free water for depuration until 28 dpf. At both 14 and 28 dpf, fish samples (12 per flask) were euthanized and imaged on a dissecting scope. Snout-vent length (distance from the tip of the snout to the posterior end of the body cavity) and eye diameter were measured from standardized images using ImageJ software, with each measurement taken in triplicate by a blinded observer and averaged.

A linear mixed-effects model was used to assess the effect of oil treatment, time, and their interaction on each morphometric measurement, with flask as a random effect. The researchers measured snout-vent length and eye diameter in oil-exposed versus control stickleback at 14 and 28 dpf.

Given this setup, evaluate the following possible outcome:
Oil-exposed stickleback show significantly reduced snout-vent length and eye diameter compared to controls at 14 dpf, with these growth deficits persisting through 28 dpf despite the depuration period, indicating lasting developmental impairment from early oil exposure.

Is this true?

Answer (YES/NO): YES